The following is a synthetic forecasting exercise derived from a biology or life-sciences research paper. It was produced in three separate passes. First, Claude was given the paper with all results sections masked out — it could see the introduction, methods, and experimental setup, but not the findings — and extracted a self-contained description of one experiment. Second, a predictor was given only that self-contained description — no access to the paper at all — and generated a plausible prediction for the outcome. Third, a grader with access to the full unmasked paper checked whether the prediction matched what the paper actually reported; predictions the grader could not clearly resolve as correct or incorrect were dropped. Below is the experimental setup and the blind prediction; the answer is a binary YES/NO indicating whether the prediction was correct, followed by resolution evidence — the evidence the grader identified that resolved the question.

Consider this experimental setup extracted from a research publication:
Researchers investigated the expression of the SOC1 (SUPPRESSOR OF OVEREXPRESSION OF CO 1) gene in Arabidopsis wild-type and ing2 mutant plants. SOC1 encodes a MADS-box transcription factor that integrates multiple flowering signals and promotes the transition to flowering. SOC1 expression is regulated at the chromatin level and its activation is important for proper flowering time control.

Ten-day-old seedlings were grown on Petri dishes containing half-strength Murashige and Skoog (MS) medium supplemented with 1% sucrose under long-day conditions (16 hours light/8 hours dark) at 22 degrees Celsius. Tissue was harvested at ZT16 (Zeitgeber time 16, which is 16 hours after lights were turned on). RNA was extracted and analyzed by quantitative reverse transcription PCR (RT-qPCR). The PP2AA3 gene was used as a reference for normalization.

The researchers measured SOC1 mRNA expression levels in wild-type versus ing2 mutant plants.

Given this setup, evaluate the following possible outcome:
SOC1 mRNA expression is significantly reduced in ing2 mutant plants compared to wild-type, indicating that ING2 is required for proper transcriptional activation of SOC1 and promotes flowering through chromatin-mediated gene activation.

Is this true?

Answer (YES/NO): YES